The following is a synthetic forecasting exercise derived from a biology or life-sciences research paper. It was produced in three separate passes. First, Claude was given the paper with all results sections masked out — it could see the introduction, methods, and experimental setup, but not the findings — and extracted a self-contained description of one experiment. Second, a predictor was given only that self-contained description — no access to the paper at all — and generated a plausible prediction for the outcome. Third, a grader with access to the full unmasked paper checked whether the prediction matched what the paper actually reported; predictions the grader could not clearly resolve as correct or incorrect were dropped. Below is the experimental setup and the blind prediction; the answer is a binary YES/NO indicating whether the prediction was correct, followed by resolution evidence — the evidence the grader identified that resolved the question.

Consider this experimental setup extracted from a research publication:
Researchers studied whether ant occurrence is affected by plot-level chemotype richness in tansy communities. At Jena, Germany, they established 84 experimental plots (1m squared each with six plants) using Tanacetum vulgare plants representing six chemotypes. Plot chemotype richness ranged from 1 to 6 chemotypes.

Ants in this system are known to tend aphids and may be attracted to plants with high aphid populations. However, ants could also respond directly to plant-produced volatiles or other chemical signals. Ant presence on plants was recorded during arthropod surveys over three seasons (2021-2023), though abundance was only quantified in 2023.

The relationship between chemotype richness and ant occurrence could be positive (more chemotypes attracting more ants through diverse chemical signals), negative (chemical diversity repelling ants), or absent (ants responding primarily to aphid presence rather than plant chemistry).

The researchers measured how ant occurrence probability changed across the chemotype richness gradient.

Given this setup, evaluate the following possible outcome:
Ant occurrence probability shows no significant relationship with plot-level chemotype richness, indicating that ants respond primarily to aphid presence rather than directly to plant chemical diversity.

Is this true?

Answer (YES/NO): NO